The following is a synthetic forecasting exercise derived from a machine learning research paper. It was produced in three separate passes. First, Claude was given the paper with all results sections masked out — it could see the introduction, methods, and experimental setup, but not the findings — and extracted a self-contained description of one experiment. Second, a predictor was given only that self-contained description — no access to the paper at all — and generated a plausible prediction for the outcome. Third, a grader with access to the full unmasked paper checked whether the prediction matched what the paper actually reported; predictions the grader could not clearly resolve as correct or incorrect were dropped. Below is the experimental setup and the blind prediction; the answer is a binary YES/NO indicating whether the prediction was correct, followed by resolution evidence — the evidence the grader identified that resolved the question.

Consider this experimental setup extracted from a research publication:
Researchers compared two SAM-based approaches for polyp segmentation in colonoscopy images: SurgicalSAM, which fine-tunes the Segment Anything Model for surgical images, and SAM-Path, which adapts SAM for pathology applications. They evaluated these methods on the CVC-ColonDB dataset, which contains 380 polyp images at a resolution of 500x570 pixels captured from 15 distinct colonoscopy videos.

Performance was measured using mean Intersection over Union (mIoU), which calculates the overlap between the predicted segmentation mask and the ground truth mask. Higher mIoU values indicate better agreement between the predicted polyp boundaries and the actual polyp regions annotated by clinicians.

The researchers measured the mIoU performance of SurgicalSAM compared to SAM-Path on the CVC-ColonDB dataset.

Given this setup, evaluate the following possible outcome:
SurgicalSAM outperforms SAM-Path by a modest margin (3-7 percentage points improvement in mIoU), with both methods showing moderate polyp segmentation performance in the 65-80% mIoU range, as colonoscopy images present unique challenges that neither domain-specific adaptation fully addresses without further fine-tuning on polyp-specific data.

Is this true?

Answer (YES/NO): NO